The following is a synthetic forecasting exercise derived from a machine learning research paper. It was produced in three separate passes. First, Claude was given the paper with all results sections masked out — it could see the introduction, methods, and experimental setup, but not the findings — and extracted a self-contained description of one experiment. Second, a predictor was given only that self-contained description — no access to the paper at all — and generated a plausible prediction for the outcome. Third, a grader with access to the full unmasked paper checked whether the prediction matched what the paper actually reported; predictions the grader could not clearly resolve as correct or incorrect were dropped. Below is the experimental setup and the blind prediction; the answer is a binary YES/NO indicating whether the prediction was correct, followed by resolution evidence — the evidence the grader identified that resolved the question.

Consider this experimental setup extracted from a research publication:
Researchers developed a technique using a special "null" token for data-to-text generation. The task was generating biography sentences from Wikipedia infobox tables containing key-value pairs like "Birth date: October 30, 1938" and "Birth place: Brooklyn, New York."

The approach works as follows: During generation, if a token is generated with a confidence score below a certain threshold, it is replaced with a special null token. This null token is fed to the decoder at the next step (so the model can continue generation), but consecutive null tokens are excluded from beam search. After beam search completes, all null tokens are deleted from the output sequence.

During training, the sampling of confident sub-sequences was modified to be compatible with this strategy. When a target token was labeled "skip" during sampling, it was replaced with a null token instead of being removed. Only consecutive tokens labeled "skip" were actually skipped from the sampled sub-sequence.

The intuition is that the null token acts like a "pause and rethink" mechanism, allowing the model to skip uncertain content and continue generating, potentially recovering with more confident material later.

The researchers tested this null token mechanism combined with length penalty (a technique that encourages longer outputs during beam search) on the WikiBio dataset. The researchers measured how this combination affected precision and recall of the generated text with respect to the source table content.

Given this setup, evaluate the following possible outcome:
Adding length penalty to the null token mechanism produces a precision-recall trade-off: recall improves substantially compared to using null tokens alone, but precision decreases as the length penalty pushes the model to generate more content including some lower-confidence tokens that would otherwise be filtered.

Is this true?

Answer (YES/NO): YES